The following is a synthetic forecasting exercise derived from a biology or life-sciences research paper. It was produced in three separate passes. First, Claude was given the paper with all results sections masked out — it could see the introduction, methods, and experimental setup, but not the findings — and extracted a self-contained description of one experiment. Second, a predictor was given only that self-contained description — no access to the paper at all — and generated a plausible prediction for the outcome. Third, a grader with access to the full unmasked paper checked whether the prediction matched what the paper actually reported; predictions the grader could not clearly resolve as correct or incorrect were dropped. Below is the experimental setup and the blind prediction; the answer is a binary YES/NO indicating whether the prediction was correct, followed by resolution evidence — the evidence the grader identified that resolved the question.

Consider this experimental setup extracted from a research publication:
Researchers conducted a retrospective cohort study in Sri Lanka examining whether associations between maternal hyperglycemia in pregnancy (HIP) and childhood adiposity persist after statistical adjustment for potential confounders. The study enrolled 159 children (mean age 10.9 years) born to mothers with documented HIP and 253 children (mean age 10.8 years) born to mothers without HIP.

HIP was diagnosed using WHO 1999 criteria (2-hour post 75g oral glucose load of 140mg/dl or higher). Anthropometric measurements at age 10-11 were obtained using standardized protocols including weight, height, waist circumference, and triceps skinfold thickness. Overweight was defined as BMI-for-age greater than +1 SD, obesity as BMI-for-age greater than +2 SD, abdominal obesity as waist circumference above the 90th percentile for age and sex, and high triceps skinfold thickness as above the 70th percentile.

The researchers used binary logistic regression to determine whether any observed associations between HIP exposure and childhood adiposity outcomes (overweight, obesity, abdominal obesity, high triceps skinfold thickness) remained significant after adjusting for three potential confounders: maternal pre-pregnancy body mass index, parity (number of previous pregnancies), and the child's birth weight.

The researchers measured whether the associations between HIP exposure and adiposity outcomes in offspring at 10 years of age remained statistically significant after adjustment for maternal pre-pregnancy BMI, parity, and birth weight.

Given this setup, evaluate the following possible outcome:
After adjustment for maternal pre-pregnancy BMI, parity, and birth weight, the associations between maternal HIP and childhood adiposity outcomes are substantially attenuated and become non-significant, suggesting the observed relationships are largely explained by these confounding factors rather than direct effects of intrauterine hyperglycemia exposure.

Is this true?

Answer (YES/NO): NO